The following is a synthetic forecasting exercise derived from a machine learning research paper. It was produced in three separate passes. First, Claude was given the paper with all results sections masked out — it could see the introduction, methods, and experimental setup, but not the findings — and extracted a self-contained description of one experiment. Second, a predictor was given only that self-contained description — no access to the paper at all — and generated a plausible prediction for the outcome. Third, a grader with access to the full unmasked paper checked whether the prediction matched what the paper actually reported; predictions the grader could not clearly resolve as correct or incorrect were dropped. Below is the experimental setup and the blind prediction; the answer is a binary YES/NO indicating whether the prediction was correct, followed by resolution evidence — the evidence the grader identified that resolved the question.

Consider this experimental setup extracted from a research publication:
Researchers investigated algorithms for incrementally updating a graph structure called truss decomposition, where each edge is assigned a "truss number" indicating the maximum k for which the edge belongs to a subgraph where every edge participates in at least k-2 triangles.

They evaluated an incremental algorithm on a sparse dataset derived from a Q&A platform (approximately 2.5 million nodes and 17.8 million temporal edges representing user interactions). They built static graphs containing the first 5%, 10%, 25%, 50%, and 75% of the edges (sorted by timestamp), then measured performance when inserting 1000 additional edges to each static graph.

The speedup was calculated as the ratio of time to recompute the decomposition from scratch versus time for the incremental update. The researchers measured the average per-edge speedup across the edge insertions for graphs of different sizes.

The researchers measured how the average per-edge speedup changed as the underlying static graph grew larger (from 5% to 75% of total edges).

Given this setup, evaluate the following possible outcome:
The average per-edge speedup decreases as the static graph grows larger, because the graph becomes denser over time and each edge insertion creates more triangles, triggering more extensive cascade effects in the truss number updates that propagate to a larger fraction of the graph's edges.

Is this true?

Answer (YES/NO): NO